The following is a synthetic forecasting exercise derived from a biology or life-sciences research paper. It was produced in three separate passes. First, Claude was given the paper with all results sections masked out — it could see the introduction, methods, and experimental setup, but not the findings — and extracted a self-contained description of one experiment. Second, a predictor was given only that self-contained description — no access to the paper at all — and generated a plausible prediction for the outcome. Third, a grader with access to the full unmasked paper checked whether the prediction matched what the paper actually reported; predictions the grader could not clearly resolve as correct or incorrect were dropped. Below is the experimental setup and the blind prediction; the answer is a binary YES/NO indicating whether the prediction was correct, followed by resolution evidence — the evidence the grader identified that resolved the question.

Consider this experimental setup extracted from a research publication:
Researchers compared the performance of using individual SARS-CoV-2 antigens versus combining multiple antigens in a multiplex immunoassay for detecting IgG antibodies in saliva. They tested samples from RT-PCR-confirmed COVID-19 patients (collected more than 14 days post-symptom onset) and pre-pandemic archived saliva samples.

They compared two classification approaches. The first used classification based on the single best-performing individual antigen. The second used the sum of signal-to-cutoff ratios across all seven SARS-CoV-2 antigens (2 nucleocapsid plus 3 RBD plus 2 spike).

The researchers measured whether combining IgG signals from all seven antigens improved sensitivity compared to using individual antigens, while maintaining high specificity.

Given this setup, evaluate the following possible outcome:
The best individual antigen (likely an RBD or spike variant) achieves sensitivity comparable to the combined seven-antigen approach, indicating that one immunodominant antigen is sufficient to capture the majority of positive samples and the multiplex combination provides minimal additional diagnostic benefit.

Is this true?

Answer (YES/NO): YES